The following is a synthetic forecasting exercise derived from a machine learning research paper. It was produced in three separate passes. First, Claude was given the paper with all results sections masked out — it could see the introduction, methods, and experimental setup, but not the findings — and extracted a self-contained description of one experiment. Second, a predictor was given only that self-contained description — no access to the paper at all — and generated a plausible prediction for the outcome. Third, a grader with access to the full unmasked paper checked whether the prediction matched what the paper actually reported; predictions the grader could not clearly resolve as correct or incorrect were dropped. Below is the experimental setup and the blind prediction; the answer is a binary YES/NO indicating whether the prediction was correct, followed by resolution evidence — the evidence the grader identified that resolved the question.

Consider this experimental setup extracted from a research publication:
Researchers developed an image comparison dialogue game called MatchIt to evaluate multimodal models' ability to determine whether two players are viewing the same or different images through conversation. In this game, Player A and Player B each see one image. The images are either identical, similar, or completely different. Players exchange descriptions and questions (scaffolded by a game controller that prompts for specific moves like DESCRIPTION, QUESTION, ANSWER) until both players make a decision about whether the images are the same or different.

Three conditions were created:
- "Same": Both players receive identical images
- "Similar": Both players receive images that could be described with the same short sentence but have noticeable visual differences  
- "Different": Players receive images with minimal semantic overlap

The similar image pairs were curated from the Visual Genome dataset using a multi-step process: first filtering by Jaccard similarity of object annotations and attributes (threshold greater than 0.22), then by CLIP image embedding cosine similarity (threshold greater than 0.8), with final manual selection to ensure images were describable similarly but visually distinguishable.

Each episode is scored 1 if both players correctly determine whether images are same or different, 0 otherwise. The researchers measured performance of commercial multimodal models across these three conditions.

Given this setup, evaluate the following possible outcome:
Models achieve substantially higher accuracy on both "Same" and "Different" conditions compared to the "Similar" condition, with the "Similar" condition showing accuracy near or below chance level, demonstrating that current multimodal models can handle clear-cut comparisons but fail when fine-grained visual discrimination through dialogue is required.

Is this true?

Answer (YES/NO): YES